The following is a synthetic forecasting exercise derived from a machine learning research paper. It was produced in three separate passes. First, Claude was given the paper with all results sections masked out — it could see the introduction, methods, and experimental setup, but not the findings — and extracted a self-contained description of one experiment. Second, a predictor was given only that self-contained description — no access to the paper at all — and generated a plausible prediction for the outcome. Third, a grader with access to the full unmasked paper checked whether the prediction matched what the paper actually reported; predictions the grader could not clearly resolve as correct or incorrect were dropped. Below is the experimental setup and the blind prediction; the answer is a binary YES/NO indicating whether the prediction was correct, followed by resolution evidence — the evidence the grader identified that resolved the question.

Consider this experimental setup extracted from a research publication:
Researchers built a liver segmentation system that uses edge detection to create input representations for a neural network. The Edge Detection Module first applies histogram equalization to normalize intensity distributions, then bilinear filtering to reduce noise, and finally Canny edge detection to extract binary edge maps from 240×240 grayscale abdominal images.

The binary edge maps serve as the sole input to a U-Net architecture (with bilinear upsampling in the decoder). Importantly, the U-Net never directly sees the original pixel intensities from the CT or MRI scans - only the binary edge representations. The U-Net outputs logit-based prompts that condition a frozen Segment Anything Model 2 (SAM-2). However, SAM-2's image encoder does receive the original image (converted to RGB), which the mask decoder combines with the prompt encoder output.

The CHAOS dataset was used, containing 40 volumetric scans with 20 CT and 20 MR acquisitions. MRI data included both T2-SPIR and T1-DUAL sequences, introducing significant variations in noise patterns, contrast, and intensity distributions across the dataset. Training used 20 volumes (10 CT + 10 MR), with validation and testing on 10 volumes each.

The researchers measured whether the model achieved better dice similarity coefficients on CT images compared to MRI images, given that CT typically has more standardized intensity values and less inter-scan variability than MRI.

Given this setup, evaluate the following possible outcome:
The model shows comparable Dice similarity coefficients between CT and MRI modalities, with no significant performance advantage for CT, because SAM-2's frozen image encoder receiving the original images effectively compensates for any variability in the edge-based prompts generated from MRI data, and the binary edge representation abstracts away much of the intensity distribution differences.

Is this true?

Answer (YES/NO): NO